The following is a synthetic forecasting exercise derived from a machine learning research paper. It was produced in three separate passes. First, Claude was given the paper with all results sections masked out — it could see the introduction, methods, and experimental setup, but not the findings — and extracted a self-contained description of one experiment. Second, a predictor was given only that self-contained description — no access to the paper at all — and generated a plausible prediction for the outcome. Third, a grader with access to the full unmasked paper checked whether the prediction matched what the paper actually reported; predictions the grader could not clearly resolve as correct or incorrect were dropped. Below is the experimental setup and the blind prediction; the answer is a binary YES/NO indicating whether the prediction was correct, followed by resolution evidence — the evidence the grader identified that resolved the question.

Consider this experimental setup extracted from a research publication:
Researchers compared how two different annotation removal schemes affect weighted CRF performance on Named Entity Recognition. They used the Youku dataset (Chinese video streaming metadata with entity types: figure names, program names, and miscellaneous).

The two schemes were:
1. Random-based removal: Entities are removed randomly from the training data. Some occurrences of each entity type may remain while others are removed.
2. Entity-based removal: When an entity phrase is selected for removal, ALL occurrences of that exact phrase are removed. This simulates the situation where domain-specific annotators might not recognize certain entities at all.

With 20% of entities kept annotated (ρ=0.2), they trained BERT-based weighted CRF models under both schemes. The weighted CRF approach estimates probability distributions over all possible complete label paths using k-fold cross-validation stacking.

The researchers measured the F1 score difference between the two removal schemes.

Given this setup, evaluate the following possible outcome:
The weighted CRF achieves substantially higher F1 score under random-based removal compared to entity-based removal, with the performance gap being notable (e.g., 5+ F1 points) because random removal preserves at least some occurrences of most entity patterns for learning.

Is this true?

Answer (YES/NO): NO